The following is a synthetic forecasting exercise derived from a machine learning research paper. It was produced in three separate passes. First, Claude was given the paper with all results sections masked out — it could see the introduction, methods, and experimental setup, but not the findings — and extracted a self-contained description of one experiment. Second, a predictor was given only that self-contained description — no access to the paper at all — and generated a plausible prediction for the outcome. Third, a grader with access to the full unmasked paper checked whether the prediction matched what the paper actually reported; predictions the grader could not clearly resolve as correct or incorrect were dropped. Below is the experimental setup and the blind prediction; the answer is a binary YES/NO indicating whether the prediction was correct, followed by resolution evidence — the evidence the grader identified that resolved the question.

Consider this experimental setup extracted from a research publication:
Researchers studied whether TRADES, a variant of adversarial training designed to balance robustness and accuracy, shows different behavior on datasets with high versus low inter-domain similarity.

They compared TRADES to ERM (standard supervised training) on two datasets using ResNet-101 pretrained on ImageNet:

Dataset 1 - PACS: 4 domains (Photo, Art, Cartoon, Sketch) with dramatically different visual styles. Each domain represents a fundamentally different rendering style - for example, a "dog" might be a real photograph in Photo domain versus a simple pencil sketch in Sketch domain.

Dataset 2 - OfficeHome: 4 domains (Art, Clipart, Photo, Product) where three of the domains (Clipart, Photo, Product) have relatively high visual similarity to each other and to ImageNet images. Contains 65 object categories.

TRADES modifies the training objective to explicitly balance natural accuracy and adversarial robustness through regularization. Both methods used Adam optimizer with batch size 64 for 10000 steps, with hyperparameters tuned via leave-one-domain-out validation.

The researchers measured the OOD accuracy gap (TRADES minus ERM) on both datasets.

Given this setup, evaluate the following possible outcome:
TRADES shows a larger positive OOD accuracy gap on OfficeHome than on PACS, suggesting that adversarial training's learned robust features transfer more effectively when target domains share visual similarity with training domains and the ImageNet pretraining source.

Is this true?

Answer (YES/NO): YES